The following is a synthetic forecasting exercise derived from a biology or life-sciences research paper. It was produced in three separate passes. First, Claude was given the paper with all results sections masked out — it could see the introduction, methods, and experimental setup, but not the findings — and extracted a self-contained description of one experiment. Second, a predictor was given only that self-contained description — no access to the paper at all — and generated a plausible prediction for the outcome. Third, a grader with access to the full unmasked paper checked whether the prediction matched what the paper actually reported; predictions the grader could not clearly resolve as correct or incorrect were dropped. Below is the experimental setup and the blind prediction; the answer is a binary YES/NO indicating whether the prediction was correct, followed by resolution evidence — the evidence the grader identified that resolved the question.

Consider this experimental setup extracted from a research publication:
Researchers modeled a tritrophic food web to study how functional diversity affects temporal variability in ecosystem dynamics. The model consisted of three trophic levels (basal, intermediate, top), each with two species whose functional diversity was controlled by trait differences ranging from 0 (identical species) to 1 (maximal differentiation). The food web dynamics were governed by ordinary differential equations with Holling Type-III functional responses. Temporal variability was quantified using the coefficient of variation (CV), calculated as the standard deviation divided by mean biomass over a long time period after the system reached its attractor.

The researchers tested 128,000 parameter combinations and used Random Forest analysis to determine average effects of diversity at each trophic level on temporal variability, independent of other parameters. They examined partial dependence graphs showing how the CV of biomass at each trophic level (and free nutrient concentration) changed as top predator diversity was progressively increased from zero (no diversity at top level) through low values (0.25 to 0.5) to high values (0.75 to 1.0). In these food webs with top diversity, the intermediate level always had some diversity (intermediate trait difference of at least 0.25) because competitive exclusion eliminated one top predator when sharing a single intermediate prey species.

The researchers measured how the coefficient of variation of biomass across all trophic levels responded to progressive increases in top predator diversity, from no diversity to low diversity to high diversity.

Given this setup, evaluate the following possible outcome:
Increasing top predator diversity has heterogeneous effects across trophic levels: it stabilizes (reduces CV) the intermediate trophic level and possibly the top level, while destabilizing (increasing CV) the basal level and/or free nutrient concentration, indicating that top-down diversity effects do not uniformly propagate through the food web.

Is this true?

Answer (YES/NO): NO